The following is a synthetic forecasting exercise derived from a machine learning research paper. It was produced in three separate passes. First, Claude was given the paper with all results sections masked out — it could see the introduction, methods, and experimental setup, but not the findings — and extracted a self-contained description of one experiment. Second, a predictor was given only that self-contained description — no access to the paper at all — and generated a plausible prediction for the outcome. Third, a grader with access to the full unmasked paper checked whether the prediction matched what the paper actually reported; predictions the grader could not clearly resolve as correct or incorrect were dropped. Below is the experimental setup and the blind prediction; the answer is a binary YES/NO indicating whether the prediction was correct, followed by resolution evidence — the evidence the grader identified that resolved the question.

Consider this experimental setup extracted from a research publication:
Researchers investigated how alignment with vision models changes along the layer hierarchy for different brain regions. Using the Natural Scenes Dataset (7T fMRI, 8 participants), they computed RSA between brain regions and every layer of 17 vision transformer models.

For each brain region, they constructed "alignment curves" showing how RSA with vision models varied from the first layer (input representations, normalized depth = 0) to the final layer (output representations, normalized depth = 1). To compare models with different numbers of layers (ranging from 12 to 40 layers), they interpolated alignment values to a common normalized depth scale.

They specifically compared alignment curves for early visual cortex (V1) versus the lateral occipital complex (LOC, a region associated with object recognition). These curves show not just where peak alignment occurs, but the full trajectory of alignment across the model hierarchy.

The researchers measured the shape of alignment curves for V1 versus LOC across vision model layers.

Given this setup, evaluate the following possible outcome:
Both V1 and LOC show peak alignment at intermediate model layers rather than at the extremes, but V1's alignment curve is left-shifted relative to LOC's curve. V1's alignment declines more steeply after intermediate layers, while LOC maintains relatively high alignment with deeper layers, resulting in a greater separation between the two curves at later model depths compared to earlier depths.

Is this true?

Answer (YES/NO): NO